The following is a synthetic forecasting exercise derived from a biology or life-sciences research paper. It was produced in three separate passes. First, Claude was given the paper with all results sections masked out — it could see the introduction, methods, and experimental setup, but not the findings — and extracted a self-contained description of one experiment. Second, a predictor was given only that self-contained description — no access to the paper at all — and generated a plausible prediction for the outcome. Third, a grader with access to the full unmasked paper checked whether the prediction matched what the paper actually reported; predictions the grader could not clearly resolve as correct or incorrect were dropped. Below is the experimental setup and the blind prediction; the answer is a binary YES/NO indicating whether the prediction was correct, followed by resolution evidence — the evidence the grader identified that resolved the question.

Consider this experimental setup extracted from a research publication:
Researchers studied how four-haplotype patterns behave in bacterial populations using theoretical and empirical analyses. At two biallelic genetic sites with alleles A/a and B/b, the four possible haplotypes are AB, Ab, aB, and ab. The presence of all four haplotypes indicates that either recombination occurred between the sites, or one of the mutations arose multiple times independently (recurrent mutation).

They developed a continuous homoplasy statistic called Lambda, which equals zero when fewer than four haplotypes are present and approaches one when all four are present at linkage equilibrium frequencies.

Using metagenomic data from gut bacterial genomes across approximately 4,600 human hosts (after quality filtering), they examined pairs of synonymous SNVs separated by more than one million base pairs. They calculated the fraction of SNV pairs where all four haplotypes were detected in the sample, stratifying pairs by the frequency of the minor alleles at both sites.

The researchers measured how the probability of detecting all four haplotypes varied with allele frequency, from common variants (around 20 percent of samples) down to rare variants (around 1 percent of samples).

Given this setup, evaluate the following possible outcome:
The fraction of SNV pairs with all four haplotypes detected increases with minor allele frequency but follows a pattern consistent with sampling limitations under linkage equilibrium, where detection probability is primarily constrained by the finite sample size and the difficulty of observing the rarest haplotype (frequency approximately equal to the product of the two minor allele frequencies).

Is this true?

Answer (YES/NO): NO